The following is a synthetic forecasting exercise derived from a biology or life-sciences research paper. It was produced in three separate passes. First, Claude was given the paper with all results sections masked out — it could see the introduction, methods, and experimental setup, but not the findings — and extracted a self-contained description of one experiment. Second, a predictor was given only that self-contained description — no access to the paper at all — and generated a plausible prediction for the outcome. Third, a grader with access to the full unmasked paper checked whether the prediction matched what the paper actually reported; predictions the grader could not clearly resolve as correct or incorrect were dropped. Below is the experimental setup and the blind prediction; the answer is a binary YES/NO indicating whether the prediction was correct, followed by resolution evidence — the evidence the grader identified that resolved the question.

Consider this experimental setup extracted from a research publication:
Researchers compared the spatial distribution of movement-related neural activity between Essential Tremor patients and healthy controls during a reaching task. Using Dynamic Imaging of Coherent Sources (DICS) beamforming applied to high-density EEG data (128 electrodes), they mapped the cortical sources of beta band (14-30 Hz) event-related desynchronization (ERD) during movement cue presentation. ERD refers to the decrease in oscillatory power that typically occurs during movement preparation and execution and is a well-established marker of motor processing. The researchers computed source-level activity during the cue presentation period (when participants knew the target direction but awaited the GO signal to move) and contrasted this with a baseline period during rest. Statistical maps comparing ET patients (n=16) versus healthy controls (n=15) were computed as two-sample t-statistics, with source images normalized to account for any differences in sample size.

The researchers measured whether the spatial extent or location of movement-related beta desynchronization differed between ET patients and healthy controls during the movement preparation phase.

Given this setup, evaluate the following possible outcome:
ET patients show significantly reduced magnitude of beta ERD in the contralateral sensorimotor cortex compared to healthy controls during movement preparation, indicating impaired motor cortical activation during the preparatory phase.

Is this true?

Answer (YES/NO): NO